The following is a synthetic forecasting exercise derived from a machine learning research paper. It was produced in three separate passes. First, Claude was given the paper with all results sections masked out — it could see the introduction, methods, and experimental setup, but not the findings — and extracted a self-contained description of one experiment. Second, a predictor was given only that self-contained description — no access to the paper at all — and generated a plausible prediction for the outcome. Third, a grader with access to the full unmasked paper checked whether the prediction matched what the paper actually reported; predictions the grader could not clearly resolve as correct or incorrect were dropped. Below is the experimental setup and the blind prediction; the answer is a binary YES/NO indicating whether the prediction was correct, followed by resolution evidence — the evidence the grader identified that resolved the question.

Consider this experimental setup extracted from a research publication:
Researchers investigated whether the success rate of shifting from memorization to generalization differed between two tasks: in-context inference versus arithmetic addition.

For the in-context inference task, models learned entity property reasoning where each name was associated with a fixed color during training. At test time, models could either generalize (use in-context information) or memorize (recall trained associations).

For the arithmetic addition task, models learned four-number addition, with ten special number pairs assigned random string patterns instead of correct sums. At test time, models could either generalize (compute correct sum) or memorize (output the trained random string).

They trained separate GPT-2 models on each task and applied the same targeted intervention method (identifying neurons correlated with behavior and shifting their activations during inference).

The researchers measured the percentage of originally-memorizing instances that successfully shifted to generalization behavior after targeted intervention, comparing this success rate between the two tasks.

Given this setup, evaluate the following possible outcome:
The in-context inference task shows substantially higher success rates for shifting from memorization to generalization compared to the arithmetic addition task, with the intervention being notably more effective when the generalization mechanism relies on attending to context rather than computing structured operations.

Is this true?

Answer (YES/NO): NO